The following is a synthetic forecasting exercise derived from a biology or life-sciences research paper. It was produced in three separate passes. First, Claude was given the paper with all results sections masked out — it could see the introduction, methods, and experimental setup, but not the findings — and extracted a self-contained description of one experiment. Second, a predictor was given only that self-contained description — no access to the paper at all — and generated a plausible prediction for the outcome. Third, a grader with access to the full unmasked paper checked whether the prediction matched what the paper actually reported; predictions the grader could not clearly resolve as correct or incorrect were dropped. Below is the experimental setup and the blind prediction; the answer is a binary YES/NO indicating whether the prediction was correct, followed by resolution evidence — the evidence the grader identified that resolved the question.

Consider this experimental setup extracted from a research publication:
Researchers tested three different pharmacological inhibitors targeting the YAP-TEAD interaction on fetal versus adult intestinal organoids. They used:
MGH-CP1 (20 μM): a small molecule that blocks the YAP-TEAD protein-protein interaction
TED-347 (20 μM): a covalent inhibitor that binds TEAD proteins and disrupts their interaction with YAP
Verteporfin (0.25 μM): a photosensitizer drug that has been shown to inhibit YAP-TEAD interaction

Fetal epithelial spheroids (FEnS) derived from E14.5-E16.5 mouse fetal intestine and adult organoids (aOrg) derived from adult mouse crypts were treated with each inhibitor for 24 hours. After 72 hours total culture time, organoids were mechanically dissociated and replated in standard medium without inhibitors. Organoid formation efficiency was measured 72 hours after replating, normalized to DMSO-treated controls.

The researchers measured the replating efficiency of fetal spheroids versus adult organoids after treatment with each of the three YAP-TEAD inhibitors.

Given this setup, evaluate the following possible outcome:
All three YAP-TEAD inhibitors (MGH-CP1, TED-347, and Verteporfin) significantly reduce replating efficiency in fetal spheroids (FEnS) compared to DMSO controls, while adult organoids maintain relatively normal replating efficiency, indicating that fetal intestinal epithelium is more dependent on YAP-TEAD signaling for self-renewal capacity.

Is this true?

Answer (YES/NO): YES